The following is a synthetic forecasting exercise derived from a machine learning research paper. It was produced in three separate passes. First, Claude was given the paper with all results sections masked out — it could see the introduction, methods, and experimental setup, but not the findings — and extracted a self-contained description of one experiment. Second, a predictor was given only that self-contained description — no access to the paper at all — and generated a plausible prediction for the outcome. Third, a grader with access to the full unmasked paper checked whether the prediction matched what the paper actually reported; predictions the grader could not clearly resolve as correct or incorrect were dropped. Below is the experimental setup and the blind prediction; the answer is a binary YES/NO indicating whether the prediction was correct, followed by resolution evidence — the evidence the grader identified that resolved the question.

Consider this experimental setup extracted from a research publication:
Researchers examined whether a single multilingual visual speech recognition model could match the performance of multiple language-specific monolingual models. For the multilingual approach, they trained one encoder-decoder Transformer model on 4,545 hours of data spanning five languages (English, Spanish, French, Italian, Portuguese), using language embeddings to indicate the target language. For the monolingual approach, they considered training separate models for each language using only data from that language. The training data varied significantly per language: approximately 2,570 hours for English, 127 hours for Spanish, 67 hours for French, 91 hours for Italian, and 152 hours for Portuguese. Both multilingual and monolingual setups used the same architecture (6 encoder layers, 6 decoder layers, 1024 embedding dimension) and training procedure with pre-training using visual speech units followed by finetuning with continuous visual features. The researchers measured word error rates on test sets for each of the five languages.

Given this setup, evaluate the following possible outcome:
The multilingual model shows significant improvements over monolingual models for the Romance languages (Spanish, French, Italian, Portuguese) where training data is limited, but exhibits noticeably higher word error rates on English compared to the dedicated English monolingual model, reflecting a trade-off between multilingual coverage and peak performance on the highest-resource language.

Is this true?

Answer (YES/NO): NO